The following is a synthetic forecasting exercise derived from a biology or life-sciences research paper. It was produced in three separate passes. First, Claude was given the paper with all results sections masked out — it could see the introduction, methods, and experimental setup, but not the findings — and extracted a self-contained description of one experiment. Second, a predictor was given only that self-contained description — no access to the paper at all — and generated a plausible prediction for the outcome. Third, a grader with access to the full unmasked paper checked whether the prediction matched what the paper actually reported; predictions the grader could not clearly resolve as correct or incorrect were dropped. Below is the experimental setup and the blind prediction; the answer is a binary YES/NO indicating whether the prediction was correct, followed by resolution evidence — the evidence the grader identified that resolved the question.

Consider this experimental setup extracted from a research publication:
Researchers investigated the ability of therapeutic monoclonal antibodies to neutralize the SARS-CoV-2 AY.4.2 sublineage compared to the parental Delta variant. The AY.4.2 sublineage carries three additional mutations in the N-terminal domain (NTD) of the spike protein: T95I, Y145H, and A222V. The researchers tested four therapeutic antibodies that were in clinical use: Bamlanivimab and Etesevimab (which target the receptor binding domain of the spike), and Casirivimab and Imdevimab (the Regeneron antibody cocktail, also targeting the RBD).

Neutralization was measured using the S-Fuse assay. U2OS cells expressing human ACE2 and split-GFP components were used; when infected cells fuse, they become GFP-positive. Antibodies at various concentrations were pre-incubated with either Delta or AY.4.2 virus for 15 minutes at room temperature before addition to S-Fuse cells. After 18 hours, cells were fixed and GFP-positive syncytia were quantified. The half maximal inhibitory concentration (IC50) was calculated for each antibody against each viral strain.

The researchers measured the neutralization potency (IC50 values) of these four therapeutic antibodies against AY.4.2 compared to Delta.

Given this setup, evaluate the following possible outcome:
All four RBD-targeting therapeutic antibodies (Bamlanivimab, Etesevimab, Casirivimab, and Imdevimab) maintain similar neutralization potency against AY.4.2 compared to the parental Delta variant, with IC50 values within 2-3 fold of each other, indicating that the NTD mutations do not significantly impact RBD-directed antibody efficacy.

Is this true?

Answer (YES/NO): NO